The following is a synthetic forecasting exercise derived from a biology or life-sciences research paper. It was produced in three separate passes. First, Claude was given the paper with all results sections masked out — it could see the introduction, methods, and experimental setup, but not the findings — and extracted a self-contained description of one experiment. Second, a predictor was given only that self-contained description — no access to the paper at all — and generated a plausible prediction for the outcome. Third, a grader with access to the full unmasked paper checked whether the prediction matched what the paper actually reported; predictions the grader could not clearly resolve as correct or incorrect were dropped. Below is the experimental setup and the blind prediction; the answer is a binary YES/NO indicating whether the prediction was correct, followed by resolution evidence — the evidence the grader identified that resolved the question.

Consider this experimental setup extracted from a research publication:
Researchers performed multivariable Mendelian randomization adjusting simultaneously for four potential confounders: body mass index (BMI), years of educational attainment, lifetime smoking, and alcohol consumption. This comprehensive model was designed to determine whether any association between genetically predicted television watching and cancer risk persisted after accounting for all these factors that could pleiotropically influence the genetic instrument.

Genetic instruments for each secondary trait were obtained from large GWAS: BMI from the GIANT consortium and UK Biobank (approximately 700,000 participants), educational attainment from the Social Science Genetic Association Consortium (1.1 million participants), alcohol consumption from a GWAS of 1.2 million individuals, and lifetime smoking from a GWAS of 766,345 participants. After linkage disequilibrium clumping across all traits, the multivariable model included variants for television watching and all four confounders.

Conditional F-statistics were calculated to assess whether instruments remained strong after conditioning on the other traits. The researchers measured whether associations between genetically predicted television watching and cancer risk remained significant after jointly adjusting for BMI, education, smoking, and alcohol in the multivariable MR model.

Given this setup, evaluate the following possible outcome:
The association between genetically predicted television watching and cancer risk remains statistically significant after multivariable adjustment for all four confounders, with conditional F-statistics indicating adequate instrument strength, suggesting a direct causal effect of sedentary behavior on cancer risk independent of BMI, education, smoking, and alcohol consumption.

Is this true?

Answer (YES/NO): NO